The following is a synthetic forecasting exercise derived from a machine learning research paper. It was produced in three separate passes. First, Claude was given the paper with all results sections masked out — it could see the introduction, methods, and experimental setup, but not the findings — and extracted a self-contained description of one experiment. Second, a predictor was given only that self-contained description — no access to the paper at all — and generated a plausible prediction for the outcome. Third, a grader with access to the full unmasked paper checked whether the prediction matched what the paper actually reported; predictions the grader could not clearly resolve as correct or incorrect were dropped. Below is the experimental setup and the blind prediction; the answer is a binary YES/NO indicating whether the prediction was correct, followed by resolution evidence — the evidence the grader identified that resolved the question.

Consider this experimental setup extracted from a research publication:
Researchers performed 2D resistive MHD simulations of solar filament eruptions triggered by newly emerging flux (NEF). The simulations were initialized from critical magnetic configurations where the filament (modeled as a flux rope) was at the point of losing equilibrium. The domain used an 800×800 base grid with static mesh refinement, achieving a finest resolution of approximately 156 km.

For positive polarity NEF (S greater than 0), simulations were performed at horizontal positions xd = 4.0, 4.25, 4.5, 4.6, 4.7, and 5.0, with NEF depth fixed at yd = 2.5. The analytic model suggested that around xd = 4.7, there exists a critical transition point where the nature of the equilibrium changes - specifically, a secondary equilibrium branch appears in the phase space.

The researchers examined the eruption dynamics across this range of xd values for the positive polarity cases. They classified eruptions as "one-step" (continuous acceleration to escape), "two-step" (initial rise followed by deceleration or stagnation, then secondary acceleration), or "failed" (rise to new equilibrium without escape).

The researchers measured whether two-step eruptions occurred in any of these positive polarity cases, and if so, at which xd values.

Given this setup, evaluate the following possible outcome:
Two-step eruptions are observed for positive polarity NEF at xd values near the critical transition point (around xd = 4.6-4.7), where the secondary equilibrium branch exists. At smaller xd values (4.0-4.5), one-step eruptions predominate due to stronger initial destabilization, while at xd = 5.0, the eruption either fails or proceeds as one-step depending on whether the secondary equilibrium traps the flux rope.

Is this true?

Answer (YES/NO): NO